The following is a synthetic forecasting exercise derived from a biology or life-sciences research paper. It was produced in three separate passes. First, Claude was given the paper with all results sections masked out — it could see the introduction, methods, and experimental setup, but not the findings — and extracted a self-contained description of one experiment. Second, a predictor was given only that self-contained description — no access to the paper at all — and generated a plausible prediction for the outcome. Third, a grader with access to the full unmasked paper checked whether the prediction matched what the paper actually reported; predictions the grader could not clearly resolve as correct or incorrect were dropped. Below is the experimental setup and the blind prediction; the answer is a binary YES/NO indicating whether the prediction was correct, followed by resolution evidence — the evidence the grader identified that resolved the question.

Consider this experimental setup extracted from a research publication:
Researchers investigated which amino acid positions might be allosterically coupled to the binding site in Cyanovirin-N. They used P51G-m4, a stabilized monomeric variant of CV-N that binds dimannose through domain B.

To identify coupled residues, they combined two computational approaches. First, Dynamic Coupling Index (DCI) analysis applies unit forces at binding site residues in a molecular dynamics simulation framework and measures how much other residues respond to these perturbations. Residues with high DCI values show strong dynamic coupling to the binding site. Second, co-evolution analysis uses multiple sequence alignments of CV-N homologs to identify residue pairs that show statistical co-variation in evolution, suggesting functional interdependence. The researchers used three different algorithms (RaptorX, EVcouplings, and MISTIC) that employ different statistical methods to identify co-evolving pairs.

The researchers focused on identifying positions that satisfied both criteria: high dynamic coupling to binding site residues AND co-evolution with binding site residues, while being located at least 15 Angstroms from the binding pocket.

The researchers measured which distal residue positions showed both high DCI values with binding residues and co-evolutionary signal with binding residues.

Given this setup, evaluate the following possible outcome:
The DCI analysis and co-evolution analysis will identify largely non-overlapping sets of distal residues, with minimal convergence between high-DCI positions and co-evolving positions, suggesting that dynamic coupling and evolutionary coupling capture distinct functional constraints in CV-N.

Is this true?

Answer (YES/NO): NO